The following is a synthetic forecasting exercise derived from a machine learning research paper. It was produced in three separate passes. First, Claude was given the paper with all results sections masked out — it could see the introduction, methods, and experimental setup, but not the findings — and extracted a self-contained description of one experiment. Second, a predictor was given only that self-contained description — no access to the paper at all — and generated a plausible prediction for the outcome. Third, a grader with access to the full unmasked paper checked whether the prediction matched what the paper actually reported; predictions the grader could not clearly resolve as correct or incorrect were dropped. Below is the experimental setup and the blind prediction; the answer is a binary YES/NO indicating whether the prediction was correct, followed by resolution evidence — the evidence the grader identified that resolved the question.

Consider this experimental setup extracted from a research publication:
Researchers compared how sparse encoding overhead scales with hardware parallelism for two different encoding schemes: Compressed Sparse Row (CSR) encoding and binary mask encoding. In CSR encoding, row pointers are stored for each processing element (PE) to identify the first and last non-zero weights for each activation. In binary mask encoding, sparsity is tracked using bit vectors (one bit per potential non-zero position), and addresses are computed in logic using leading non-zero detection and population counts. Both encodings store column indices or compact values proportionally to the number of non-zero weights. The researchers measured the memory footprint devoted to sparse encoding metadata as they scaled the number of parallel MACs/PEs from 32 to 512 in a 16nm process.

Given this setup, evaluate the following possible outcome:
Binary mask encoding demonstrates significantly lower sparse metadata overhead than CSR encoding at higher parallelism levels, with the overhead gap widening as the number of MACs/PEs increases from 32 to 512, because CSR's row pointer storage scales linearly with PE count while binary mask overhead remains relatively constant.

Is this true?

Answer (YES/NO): YES